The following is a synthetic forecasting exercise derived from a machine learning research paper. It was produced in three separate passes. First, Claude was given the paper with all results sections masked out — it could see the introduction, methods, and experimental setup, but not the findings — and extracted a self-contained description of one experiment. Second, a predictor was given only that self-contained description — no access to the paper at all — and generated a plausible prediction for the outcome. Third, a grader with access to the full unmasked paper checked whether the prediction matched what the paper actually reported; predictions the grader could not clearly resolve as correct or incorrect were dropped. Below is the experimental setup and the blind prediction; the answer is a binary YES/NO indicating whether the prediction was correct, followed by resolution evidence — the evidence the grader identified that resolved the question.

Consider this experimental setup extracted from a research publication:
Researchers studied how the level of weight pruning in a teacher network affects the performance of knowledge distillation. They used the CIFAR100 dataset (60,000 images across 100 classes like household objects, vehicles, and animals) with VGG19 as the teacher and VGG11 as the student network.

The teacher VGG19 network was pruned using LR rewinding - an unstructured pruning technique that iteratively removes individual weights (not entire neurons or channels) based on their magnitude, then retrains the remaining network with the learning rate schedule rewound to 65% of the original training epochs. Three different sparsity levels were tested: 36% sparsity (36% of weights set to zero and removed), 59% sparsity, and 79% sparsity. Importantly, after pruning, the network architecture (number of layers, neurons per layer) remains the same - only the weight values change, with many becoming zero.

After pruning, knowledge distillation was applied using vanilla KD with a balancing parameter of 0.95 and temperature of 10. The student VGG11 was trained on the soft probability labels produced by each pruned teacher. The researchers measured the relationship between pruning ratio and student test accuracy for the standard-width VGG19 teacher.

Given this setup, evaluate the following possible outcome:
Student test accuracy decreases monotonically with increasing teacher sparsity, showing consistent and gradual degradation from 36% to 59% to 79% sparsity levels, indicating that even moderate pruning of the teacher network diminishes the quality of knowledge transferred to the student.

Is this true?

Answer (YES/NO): NO